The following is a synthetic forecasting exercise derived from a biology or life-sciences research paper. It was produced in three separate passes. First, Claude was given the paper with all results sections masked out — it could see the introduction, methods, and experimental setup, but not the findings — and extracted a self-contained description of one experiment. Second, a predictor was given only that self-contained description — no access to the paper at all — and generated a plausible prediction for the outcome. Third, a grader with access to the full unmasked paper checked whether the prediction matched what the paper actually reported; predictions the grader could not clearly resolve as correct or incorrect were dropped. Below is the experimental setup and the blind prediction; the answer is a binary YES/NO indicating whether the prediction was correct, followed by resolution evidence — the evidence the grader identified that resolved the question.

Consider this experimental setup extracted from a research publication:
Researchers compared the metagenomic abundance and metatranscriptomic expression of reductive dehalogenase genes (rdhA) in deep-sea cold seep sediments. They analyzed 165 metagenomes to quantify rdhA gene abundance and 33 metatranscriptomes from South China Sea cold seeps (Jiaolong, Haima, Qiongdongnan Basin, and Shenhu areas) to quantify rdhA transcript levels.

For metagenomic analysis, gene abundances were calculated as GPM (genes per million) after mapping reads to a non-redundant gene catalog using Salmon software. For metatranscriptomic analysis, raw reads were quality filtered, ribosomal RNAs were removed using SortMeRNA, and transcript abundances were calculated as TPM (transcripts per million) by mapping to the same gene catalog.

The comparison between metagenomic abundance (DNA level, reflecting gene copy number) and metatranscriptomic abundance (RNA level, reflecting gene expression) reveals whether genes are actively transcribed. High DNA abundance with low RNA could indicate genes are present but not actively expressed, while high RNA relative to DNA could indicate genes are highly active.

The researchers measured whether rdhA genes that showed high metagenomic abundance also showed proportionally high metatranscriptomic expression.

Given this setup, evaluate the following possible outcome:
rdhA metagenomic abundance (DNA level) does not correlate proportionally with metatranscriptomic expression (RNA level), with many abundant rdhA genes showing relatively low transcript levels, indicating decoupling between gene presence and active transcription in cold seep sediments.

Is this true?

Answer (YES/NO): YES